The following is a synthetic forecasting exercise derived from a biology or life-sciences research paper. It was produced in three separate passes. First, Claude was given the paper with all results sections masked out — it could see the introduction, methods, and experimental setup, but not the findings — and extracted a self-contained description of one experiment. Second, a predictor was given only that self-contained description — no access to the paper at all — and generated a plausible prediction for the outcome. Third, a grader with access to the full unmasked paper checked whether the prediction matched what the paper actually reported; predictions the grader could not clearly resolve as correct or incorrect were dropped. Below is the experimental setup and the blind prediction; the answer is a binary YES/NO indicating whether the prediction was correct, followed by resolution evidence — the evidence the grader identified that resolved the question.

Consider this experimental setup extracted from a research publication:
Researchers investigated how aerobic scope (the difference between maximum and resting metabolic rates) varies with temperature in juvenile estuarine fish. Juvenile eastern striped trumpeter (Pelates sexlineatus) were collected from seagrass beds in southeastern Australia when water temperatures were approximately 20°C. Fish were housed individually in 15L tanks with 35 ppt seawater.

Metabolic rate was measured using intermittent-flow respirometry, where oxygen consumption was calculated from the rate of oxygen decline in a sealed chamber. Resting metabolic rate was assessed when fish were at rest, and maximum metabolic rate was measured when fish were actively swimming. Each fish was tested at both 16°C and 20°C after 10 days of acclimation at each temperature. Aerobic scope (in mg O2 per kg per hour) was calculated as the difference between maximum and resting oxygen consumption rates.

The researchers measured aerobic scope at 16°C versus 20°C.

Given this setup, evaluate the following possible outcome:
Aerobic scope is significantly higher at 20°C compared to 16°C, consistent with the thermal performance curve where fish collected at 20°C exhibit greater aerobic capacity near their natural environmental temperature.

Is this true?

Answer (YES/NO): YES